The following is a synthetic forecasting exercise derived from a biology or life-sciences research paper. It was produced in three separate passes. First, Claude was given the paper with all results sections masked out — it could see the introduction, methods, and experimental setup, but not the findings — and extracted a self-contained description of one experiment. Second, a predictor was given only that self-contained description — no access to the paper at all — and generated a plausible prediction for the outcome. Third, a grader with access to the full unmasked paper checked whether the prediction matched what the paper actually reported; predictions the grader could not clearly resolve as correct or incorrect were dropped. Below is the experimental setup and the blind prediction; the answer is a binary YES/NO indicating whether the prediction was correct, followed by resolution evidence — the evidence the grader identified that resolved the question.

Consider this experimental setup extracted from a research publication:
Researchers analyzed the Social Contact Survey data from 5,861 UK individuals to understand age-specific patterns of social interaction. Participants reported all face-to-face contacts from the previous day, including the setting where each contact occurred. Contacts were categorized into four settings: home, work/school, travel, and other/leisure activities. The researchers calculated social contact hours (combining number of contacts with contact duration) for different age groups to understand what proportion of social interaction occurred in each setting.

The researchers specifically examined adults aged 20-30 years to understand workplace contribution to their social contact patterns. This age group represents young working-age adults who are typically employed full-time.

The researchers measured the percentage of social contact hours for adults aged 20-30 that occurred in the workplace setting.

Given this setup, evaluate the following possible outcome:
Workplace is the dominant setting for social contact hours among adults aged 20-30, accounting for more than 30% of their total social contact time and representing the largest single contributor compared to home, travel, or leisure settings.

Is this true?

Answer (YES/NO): YES